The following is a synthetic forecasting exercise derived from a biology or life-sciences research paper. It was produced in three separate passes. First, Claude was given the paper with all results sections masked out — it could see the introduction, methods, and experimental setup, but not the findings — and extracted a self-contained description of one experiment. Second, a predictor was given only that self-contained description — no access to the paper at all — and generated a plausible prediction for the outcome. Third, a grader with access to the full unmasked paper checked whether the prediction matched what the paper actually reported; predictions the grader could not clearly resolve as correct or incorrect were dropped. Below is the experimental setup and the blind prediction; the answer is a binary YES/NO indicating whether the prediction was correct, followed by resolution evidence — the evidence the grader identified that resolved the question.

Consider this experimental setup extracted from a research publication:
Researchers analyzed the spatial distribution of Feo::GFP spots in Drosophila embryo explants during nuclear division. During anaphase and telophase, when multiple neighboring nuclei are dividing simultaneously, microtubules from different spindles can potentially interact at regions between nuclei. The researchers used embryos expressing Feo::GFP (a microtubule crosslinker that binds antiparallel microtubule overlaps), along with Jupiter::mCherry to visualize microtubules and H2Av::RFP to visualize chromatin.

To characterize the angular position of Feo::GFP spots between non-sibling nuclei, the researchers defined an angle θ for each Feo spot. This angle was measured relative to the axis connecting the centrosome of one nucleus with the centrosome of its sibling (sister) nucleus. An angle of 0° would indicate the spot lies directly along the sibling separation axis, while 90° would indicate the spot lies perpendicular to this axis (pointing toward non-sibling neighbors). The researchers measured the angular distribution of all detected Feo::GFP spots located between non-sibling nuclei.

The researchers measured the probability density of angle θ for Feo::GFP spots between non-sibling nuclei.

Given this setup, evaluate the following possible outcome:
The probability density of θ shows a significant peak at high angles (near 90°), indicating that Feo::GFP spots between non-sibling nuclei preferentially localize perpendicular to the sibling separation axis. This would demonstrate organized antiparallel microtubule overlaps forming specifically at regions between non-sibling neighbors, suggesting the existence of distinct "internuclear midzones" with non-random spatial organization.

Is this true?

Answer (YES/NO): NO